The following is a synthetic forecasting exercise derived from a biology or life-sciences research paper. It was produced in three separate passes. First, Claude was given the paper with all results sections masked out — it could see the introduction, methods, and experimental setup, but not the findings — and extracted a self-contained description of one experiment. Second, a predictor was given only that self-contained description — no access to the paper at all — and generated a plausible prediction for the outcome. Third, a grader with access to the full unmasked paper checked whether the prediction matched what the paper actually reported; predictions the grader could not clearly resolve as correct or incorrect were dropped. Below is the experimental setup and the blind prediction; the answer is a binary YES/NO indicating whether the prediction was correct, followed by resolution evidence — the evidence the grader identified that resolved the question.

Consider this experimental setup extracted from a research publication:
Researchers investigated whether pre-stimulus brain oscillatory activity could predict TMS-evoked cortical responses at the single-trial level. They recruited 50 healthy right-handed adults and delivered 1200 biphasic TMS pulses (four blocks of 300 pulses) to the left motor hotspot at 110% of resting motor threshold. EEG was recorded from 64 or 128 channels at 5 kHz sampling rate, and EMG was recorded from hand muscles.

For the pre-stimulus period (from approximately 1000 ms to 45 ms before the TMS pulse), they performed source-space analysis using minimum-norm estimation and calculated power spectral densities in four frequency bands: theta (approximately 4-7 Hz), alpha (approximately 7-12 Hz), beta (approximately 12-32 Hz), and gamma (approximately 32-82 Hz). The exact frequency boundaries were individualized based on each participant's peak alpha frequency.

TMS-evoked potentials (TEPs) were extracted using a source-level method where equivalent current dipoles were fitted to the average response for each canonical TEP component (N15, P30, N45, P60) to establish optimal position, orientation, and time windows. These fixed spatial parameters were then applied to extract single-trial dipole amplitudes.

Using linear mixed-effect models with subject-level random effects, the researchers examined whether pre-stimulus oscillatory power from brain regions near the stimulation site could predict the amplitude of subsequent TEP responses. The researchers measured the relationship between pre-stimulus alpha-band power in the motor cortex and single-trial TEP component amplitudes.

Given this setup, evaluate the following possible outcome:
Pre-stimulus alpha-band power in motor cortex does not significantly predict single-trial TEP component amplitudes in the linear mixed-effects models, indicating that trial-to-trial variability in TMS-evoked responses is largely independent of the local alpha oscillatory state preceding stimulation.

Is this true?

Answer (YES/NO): NO